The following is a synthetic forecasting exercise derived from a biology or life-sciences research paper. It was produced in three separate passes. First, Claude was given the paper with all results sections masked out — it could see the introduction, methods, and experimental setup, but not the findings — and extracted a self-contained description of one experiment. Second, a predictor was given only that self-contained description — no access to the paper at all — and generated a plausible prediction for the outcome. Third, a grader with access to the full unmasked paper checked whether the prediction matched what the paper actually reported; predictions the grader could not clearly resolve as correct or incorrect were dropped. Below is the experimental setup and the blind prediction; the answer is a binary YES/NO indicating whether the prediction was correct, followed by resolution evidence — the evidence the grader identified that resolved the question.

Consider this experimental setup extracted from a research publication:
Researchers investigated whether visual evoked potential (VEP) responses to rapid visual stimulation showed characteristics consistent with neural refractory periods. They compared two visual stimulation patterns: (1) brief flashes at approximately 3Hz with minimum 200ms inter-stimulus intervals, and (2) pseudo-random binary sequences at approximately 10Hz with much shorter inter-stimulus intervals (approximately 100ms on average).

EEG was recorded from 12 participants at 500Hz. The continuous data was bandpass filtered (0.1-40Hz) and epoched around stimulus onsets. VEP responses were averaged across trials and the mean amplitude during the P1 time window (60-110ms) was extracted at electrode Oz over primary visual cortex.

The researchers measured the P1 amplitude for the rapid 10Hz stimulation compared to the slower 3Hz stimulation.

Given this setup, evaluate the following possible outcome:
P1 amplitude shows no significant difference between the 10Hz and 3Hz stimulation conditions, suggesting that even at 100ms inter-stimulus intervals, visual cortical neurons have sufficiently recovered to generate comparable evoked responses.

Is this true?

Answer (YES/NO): NO